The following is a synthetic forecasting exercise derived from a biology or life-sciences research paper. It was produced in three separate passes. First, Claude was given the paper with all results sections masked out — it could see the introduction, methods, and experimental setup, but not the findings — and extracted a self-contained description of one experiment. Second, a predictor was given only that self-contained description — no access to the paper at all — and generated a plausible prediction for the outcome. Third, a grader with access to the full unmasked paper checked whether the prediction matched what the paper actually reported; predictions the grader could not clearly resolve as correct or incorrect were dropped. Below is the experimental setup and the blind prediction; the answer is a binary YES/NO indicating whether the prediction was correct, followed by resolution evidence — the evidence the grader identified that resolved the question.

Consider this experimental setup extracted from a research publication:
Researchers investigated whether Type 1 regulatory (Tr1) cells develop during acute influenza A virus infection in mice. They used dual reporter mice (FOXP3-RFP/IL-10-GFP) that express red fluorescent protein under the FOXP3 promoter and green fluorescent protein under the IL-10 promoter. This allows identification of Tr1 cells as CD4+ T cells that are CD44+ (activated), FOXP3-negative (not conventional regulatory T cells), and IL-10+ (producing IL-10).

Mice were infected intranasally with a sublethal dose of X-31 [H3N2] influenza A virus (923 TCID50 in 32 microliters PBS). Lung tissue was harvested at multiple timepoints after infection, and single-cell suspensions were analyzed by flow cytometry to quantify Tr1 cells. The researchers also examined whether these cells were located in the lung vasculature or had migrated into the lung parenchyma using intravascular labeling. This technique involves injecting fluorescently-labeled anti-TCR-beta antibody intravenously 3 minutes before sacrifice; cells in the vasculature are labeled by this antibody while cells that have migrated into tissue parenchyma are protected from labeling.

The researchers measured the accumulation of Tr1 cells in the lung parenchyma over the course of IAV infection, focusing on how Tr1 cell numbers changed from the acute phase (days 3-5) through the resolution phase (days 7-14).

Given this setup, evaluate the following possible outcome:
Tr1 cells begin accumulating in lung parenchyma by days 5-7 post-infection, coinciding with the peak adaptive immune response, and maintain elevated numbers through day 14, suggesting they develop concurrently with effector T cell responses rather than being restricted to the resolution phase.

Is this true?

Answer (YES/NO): NO